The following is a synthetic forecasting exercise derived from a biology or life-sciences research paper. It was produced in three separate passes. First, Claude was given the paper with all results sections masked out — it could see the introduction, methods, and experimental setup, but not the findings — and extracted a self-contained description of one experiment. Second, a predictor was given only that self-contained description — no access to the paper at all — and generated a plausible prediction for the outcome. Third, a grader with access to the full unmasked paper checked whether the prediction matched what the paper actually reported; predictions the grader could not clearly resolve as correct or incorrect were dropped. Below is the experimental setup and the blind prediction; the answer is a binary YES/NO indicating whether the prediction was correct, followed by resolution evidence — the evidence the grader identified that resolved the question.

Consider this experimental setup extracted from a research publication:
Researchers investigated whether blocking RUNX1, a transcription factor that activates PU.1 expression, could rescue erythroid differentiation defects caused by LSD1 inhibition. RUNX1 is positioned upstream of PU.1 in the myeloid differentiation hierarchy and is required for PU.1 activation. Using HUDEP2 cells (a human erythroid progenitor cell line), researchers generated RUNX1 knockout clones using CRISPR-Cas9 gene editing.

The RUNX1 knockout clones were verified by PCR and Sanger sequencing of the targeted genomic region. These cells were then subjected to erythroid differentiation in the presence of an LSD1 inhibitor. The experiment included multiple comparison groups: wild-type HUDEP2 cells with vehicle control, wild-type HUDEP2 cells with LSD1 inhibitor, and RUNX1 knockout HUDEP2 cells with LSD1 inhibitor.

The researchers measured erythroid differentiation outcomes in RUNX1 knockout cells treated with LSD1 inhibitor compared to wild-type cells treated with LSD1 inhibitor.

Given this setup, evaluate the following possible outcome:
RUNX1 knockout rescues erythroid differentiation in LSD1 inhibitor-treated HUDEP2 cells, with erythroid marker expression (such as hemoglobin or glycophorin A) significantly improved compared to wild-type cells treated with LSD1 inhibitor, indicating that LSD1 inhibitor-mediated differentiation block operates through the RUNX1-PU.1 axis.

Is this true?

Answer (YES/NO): YES